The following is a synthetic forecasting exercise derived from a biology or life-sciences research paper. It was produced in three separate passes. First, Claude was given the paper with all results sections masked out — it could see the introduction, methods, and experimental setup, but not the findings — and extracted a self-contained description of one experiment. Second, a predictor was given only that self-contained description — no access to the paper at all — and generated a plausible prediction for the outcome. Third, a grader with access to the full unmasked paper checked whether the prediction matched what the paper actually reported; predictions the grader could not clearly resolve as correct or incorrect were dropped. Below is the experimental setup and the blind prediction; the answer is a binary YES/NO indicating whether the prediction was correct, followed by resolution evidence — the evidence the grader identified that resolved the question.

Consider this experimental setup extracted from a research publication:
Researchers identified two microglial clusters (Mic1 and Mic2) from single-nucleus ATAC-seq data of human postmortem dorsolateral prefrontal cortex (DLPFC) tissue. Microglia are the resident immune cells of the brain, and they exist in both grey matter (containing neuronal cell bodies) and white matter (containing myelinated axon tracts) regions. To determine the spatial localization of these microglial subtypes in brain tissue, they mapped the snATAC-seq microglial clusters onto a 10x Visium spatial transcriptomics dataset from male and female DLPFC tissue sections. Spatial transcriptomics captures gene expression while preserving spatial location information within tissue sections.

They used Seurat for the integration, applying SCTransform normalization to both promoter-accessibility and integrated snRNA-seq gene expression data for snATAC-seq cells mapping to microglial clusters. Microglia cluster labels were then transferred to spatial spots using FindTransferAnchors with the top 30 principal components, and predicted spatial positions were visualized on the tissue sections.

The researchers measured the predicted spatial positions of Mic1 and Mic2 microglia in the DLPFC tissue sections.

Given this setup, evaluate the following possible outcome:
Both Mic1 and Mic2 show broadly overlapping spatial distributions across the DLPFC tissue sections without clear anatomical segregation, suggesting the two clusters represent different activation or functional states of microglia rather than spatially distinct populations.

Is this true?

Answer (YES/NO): NO